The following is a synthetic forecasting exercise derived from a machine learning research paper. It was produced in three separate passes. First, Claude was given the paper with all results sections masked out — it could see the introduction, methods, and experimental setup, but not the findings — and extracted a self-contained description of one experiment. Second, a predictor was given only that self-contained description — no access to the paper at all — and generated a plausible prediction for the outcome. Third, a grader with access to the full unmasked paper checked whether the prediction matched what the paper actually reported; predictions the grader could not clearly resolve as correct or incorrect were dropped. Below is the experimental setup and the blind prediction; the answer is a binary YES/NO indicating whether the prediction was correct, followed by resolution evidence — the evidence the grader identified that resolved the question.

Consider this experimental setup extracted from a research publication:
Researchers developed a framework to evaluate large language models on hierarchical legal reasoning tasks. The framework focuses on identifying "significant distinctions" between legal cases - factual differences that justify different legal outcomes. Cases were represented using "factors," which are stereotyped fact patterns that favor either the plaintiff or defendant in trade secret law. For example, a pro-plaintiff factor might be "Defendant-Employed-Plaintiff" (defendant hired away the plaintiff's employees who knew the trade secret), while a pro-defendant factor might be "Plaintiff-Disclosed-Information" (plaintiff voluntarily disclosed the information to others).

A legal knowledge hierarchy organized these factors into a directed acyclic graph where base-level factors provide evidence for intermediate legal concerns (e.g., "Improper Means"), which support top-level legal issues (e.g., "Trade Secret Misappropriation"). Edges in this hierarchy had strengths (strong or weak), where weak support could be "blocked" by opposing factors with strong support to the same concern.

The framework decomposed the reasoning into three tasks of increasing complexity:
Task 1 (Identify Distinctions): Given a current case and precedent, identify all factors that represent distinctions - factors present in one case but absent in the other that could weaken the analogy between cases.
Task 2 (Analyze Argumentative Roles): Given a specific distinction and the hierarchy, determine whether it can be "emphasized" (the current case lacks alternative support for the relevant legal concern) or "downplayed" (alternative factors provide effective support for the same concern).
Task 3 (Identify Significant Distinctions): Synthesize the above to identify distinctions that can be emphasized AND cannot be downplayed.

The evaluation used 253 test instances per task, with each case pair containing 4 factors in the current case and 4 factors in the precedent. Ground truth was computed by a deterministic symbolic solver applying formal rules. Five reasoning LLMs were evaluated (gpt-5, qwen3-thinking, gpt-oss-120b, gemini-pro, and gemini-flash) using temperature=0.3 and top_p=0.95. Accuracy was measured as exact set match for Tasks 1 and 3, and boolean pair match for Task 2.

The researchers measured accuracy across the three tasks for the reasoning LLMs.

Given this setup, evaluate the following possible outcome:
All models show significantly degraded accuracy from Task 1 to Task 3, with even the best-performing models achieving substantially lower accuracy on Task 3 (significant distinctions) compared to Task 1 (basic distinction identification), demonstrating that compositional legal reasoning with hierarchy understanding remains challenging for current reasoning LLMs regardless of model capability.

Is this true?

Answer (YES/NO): YES